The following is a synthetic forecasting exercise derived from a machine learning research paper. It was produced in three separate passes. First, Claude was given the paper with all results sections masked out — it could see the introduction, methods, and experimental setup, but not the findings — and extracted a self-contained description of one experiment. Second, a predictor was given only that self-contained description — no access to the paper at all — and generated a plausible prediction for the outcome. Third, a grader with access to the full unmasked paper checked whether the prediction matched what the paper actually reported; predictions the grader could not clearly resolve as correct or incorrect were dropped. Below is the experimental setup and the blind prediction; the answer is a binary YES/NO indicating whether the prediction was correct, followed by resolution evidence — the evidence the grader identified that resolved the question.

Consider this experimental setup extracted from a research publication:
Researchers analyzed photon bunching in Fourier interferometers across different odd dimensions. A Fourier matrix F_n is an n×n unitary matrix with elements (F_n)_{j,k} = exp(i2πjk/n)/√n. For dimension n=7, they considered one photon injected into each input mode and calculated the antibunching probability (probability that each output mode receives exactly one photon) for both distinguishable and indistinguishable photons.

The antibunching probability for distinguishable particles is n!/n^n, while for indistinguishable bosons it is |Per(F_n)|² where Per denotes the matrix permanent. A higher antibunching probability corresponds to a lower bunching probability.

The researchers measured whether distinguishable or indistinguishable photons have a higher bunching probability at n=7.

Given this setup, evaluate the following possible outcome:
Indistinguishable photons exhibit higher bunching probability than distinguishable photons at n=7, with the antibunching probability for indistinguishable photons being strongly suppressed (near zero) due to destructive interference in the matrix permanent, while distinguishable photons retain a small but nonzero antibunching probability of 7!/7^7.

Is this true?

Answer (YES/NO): NO